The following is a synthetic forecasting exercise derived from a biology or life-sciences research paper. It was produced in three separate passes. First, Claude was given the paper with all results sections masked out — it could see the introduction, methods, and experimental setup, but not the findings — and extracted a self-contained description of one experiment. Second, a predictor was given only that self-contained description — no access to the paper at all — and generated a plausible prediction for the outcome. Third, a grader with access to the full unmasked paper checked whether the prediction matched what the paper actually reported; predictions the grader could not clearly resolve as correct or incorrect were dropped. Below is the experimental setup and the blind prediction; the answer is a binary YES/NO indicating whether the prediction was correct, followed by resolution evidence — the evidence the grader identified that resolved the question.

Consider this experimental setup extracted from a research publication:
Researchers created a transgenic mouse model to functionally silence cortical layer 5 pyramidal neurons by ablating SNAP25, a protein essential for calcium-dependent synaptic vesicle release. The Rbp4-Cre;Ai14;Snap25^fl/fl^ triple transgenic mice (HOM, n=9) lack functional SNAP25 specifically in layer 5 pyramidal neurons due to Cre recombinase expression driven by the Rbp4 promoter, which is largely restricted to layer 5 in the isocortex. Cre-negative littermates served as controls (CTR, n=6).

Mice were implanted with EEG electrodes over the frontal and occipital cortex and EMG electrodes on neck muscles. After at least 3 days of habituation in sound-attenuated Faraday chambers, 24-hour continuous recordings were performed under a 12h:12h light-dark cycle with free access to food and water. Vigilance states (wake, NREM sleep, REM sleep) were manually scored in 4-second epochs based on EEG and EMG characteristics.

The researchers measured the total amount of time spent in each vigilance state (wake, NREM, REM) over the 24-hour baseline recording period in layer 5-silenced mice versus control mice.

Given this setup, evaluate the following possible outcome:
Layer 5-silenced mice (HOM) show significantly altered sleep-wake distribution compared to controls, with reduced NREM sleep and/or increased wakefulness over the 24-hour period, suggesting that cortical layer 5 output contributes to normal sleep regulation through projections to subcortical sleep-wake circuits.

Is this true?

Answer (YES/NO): YES